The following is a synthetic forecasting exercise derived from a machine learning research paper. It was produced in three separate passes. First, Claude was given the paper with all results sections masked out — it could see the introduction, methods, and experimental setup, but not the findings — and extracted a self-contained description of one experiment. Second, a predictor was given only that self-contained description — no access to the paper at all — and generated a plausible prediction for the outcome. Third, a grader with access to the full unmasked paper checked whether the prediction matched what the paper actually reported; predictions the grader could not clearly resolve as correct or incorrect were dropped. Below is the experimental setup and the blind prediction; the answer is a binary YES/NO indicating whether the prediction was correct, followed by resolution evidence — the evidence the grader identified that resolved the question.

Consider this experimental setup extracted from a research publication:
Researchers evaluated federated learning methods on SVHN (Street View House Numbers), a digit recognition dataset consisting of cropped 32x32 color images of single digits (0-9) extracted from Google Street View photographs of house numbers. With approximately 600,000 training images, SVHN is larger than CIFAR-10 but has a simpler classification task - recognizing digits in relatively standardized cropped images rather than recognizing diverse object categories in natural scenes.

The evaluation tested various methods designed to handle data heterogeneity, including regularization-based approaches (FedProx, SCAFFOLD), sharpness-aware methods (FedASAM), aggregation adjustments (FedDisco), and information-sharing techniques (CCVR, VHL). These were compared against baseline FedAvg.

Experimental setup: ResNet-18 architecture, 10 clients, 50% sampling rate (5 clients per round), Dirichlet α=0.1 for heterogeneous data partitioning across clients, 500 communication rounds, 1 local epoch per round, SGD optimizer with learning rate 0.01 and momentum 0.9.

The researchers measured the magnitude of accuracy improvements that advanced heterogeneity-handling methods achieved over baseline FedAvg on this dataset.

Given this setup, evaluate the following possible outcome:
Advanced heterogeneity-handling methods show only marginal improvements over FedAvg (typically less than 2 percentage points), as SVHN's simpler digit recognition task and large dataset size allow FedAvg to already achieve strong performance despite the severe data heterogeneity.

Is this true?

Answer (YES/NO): YES